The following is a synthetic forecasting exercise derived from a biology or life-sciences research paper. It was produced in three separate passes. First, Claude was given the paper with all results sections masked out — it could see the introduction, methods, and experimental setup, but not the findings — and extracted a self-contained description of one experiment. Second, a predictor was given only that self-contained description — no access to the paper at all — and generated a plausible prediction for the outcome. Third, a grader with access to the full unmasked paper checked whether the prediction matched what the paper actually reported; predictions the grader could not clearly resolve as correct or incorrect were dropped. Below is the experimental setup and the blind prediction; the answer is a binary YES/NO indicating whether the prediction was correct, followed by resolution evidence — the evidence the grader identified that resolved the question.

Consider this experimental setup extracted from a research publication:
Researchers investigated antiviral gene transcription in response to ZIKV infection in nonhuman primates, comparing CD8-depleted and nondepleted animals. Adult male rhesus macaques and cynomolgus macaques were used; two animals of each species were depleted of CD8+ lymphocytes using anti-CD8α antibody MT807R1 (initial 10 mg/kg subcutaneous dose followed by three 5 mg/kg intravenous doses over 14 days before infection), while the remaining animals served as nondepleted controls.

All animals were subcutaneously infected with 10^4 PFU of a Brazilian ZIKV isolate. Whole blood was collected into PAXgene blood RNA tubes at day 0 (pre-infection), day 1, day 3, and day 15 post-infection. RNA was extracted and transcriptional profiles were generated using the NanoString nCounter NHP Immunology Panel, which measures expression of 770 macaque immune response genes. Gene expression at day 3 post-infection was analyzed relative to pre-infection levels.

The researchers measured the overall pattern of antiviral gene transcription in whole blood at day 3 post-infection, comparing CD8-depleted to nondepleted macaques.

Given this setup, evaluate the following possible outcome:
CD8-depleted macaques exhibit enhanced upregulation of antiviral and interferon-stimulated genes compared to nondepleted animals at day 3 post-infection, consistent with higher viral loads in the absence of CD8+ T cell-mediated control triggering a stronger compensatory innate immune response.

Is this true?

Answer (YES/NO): NO